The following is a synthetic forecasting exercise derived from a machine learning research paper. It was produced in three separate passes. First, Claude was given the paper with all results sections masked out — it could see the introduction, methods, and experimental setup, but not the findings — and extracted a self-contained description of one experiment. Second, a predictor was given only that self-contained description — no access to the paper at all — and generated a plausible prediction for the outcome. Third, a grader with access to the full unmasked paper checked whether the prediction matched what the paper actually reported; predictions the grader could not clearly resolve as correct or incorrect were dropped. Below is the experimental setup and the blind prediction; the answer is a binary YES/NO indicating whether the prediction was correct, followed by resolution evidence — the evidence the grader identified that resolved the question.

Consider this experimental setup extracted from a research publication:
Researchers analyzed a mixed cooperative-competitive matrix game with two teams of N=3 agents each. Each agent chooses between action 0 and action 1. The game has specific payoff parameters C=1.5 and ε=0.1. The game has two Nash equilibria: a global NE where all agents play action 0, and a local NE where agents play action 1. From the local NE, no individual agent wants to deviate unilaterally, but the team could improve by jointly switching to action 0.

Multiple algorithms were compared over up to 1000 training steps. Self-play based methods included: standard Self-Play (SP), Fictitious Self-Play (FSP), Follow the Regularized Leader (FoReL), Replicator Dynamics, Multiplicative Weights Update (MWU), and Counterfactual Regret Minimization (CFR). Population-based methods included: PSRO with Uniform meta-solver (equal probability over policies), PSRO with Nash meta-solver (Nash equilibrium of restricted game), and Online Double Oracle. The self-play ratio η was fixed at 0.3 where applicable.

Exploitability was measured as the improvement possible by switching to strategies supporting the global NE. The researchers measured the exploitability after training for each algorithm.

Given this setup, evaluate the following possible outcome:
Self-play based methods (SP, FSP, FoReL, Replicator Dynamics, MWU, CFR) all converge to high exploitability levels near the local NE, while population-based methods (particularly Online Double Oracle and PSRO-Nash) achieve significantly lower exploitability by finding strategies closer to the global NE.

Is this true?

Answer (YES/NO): YES